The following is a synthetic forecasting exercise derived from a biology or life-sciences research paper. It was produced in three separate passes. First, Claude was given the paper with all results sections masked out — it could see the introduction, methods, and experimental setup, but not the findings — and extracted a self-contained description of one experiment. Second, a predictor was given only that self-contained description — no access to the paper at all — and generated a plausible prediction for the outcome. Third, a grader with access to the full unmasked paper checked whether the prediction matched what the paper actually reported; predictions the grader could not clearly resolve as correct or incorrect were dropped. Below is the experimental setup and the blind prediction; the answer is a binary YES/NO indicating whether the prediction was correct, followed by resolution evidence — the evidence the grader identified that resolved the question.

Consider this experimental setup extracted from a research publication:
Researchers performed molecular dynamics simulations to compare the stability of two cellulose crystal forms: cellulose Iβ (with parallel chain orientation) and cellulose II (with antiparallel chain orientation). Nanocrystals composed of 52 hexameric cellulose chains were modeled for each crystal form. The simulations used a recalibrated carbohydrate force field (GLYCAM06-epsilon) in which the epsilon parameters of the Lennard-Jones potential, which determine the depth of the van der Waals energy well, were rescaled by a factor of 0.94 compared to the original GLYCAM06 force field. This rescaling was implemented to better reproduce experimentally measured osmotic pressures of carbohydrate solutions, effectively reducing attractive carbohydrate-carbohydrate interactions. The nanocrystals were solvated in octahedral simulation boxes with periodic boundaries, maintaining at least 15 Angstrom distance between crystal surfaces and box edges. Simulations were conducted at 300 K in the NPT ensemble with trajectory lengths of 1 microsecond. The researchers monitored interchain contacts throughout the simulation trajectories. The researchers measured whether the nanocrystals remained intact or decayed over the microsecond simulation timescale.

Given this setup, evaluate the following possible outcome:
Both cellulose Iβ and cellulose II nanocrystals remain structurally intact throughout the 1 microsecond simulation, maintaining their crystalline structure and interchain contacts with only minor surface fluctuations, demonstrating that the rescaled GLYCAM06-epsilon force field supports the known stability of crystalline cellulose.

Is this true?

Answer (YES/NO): NO